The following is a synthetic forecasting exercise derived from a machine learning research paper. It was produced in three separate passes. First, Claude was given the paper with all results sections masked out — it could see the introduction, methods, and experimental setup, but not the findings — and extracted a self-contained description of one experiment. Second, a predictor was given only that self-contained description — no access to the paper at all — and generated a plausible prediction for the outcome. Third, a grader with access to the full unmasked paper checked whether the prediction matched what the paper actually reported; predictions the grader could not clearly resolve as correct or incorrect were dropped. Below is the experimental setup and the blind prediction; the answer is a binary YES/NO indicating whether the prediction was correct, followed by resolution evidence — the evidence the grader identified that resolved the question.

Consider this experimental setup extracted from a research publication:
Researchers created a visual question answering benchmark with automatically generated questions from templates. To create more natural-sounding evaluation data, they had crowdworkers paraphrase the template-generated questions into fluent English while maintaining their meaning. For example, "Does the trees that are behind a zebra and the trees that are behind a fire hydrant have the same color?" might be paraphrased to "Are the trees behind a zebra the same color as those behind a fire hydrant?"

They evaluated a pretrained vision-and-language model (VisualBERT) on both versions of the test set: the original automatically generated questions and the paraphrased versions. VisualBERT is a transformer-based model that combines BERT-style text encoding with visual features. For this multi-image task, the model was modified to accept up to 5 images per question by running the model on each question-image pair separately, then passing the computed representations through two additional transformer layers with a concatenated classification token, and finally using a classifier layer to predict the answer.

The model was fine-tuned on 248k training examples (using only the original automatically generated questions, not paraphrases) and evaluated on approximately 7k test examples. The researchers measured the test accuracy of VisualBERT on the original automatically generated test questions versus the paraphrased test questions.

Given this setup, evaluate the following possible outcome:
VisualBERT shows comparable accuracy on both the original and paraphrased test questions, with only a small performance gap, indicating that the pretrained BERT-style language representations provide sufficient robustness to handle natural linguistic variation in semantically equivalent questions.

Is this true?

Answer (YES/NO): NO